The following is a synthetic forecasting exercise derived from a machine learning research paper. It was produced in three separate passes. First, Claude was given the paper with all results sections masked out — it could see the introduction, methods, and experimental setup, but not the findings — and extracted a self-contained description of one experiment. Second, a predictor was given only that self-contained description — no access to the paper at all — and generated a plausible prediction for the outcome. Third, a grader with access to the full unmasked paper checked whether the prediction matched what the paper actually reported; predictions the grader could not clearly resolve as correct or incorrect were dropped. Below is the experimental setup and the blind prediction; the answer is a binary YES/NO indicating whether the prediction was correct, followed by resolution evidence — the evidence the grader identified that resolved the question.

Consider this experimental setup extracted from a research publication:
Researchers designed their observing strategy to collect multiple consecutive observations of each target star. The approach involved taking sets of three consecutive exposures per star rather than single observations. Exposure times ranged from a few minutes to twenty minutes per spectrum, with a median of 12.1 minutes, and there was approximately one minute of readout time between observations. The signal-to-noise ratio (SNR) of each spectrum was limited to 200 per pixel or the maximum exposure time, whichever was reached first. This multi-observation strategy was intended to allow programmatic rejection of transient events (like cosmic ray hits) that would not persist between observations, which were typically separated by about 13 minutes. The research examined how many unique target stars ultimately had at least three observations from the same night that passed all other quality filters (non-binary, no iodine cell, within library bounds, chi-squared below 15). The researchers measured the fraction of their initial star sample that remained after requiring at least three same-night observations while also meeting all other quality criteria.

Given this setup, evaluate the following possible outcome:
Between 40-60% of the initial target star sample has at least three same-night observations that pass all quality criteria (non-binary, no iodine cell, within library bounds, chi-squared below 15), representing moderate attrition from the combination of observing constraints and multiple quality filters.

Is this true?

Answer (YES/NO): YES